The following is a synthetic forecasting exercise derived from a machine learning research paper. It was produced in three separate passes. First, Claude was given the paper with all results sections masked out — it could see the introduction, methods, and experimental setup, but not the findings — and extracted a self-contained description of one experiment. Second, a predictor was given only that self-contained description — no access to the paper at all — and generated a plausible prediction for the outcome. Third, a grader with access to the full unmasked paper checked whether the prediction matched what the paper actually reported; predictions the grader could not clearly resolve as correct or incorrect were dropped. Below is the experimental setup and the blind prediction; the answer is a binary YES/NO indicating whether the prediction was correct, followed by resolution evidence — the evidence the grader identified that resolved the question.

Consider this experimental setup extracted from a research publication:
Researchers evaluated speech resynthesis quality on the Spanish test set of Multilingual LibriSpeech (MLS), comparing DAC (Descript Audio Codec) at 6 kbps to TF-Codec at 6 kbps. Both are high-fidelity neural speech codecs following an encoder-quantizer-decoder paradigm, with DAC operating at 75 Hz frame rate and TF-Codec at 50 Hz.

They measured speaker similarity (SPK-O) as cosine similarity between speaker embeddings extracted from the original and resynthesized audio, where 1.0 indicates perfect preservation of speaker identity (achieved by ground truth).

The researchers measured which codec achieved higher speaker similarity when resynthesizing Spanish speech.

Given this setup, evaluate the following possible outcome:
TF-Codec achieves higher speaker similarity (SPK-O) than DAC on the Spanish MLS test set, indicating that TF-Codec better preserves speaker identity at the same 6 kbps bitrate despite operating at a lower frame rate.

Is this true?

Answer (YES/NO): NO